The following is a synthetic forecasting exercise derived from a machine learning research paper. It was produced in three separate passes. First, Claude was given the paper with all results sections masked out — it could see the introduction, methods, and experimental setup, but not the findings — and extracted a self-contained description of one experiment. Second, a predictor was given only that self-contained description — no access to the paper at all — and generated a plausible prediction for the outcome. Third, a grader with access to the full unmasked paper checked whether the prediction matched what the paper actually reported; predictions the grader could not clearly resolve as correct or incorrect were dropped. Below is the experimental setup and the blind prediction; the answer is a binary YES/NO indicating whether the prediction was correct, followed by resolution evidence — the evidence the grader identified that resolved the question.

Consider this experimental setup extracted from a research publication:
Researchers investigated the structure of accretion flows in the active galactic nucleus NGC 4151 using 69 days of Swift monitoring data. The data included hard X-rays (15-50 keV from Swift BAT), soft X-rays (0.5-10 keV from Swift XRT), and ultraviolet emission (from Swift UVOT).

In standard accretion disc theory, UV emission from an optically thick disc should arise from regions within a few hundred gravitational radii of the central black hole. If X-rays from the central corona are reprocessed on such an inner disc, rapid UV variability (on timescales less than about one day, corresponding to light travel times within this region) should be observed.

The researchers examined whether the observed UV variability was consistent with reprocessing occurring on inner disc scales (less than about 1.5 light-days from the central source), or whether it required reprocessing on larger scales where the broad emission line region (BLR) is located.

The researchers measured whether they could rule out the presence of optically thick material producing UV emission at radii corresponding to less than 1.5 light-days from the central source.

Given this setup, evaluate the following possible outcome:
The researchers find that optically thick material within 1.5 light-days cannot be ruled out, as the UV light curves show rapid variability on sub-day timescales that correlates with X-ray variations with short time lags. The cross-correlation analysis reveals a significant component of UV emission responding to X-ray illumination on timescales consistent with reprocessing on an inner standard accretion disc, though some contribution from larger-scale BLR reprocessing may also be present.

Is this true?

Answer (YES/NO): NO